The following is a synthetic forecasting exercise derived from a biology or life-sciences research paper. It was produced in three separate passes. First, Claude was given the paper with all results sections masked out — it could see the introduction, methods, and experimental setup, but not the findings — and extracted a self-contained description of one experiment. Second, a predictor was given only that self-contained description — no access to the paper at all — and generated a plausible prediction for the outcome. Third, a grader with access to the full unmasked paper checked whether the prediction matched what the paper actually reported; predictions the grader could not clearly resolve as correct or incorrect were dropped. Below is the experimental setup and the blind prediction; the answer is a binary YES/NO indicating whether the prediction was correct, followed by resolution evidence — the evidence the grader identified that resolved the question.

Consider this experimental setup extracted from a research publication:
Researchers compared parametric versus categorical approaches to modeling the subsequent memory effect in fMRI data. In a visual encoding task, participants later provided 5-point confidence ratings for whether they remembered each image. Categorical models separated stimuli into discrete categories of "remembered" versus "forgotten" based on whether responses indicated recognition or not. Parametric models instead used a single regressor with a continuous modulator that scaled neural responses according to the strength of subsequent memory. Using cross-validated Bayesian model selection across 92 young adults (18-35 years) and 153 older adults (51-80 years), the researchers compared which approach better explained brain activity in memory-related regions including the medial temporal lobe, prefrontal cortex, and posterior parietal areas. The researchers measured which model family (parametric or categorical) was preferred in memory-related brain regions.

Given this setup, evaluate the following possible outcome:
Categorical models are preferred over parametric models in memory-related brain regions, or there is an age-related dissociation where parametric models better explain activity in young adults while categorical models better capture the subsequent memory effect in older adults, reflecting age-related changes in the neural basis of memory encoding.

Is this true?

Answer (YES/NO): NO